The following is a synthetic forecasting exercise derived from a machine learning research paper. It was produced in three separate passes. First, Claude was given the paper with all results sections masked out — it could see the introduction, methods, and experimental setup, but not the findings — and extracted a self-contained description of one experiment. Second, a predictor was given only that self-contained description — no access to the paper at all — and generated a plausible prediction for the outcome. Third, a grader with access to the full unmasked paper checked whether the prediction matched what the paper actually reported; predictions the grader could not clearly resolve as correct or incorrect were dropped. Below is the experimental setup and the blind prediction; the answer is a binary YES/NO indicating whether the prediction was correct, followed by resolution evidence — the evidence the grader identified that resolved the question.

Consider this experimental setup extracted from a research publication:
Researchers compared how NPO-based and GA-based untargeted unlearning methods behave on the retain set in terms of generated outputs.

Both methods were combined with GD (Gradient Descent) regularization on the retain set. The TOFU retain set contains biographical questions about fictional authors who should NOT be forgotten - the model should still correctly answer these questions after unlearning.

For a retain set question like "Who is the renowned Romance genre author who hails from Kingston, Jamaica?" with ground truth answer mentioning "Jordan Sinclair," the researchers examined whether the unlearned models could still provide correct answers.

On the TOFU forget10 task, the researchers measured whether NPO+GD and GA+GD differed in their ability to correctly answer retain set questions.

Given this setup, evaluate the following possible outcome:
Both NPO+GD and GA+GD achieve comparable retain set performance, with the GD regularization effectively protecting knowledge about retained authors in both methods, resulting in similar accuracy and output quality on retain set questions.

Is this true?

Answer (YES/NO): NO